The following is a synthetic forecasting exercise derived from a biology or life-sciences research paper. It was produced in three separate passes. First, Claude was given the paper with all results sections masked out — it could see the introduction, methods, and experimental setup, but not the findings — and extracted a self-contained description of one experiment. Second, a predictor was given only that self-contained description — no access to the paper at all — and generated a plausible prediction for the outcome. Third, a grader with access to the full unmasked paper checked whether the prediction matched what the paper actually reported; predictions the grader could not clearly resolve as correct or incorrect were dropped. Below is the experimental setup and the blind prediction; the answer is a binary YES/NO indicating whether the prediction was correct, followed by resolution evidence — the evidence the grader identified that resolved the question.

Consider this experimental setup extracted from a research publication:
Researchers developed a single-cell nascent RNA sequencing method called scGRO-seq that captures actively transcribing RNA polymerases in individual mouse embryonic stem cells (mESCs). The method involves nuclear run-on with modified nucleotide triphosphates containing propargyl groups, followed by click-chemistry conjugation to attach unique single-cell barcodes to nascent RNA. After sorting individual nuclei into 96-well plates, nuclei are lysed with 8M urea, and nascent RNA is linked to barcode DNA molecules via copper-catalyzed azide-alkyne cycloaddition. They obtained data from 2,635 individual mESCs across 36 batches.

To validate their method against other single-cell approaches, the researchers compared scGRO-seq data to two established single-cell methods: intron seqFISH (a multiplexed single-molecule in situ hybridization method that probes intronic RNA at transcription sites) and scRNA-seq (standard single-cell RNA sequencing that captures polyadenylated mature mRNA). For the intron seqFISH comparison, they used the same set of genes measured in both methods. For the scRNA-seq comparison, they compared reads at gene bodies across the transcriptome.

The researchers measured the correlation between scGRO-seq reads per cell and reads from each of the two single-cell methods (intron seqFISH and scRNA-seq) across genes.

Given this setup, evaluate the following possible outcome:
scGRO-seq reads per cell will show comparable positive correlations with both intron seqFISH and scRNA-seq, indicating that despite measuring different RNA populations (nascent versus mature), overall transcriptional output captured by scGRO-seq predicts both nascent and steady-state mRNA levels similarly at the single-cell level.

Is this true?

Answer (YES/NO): NO